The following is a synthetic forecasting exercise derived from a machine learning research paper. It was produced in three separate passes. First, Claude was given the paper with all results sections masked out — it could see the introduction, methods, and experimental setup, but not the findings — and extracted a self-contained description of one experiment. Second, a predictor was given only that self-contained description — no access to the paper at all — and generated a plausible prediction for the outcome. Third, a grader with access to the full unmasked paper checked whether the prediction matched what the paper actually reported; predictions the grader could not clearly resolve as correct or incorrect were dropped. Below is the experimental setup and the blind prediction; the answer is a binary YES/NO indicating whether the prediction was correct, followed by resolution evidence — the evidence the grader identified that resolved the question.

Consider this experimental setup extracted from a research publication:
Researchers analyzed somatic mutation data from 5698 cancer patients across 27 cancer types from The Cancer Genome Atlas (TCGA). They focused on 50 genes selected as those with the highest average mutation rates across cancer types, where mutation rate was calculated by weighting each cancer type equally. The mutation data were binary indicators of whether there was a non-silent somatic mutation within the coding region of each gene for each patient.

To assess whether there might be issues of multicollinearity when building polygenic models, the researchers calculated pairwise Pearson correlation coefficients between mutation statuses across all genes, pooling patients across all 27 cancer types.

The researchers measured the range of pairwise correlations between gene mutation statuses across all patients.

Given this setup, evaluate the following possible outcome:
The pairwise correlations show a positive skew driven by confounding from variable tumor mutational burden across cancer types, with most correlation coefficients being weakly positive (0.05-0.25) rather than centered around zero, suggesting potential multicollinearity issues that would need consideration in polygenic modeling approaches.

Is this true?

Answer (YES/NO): NO